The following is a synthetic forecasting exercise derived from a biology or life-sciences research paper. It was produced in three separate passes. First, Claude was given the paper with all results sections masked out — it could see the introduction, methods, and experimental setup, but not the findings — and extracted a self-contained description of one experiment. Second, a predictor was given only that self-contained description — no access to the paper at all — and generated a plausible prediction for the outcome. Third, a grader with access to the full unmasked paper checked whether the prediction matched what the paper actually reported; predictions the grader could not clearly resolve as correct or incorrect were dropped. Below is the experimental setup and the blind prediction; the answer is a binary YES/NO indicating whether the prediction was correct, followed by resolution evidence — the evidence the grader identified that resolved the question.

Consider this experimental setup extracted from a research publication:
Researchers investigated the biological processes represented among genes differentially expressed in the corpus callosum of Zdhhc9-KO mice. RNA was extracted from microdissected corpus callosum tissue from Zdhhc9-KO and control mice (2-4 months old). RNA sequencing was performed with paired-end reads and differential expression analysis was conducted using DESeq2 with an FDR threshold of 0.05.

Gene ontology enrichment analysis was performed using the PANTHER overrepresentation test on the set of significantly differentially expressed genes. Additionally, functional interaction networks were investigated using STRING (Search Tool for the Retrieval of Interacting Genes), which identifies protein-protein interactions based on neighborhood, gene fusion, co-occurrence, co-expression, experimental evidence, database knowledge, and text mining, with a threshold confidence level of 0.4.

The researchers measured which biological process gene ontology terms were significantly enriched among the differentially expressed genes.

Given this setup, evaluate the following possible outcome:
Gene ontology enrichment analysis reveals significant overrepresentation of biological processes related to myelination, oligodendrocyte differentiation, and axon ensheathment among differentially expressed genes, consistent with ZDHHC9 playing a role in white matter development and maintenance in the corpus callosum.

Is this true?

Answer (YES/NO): NO